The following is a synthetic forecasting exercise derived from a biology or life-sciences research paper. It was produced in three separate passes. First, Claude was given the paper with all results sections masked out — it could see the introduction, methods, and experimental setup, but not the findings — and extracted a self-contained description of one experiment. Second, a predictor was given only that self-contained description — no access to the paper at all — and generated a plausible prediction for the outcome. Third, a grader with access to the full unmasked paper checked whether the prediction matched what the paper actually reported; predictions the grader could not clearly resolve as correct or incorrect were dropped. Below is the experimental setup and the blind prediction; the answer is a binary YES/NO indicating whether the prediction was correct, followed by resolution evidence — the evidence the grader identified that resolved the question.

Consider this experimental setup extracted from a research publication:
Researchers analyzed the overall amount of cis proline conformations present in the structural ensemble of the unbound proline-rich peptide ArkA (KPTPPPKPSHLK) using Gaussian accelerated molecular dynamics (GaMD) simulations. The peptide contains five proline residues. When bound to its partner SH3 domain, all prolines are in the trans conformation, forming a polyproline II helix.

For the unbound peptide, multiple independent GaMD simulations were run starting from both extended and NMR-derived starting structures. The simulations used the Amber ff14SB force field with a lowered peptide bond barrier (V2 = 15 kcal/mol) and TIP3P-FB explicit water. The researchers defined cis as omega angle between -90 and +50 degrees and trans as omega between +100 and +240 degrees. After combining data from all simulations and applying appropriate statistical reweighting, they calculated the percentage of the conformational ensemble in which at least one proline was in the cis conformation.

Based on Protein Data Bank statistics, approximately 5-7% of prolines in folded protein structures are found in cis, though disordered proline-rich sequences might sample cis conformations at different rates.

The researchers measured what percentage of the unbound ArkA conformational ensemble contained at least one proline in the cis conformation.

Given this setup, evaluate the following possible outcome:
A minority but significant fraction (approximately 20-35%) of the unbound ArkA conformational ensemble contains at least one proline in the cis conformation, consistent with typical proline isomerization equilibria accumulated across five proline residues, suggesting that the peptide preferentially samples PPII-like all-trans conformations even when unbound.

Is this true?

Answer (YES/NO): NO